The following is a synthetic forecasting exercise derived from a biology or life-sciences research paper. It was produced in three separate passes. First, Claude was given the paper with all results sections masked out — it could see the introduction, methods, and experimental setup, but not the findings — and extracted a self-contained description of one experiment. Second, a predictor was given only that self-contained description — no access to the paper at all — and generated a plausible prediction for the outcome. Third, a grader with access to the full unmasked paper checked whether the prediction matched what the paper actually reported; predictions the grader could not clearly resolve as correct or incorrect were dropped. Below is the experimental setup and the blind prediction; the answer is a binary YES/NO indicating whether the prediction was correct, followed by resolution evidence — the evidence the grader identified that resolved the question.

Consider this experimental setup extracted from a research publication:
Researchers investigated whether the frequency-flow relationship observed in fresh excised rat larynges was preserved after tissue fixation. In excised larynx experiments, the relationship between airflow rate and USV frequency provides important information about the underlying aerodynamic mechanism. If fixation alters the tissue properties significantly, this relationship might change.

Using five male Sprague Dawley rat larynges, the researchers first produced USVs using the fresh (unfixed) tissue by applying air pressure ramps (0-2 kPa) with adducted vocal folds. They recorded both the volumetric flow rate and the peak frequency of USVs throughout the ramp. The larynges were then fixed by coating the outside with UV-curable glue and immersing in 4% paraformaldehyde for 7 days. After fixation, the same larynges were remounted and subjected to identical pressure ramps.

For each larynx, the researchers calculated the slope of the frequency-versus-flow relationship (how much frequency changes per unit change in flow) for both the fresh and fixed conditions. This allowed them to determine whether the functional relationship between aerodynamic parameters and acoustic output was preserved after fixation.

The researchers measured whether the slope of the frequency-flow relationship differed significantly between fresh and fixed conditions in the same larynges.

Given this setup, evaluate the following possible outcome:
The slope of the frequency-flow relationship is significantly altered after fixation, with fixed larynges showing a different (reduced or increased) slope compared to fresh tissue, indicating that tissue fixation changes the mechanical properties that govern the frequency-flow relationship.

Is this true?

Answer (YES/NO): NO